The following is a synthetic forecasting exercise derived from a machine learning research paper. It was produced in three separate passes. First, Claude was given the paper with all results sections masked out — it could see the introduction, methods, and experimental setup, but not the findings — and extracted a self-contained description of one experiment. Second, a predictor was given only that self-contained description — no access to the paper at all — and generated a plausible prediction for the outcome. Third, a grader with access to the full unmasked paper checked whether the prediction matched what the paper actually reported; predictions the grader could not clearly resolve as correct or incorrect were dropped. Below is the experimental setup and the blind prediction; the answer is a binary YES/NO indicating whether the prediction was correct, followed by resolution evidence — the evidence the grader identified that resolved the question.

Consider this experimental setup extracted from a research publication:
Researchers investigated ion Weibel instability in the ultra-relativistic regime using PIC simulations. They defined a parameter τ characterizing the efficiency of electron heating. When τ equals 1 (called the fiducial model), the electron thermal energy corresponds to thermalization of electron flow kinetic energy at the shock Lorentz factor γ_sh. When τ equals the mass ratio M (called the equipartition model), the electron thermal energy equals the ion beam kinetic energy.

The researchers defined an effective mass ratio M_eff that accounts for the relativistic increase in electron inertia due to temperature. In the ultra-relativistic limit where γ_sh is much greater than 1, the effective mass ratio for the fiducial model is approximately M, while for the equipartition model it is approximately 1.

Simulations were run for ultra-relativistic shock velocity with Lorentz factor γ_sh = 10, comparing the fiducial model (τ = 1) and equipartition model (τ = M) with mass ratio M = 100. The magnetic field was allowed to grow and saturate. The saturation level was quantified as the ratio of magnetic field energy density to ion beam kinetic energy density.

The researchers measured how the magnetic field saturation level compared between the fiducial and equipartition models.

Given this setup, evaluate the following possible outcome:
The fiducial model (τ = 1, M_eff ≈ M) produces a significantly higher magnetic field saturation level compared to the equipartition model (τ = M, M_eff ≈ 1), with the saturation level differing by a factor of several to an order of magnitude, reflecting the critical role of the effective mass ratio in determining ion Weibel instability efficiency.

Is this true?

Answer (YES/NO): NO